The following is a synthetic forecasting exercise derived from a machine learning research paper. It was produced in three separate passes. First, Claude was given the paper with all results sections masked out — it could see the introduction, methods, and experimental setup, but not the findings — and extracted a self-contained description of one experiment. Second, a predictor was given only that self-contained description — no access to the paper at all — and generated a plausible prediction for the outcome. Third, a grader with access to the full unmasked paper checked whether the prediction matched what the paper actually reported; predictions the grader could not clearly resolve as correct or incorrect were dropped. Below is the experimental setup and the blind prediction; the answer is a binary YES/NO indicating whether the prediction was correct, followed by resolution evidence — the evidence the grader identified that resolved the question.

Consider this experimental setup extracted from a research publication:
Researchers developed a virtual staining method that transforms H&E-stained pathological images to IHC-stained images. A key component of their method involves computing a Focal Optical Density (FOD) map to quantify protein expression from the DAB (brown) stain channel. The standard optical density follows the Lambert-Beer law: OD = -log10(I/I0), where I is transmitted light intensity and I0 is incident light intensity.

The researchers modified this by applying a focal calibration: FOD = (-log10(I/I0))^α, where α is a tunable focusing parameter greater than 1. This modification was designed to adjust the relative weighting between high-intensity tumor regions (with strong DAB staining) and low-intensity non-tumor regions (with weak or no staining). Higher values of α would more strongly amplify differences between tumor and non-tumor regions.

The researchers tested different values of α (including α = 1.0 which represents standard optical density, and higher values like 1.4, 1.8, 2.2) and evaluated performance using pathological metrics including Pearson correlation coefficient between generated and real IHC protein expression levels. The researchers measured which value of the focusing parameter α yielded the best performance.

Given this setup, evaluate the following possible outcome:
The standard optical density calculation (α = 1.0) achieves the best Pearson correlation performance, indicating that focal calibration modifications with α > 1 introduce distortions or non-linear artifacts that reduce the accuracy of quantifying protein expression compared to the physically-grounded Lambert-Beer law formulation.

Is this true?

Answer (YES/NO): NO